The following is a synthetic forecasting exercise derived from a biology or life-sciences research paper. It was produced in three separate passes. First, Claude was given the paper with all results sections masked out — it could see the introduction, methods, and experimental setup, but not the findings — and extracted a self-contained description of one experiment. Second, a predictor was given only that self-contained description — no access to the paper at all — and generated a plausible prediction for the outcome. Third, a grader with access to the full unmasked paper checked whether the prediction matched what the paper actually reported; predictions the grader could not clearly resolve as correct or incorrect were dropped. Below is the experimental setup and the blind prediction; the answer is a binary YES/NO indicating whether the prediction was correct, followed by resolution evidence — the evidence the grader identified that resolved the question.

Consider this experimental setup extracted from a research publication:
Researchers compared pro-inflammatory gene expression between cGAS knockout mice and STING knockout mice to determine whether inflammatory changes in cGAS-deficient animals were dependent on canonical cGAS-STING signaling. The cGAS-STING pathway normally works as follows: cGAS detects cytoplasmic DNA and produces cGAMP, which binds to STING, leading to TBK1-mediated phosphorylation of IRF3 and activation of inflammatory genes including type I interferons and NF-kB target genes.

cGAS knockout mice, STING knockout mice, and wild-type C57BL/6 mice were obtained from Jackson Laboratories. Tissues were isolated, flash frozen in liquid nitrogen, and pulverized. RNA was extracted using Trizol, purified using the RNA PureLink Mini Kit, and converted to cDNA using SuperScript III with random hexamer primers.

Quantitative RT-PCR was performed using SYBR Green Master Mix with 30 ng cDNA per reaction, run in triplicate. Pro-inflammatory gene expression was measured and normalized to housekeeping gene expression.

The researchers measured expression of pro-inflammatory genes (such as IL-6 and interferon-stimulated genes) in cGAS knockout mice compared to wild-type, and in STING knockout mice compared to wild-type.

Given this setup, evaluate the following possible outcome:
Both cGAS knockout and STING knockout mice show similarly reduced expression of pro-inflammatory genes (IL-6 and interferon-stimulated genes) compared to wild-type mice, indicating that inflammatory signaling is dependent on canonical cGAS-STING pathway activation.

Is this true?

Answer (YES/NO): NO